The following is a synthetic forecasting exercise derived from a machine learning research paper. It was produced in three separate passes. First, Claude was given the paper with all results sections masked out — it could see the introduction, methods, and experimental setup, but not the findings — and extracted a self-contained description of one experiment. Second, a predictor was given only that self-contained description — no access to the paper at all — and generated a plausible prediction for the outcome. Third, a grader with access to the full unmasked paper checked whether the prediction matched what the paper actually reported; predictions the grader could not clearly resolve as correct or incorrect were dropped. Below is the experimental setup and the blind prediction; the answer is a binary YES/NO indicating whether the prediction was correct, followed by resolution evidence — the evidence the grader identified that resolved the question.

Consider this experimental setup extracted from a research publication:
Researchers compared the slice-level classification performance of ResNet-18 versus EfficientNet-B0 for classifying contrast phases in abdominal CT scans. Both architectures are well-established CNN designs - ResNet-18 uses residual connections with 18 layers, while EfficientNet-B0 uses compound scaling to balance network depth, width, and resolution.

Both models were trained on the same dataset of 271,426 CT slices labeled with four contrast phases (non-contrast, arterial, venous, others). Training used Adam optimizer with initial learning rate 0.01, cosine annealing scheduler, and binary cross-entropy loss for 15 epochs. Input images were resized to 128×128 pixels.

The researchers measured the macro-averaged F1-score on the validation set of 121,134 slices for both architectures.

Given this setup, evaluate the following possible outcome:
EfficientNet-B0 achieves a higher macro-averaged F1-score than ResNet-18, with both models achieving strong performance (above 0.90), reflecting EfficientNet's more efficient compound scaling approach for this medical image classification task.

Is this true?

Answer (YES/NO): NO